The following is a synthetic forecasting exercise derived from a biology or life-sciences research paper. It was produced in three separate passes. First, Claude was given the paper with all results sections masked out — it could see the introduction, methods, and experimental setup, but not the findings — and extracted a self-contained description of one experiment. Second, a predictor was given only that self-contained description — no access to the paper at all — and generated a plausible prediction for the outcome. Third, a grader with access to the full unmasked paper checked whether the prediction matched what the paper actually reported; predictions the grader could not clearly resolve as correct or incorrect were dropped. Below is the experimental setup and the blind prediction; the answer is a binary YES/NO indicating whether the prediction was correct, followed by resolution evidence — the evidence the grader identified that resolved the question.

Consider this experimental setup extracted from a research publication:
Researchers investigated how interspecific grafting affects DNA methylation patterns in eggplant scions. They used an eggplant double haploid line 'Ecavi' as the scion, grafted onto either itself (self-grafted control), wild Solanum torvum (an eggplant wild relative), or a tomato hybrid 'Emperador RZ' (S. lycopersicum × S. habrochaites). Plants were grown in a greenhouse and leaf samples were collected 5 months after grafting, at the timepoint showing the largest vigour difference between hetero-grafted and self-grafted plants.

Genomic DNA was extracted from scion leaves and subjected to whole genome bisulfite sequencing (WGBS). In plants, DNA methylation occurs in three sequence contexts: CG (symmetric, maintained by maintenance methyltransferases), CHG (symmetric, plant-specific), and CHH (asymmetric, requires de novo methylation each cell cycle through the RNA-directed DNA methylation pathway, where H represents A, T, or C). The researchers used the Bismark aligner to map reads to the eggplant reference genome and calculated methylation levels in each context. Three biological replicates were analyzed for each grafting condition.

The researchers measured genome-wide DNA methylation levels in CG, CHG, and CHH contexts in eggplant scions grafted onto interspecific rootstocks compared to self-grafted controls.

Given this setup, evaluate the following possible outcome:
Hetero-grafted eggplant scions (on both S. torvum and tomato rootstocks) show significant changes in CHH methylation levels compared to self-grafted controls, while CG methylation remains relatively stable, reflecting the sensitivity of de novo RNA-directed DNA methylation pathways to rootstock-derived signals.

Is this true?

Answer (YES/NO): YES